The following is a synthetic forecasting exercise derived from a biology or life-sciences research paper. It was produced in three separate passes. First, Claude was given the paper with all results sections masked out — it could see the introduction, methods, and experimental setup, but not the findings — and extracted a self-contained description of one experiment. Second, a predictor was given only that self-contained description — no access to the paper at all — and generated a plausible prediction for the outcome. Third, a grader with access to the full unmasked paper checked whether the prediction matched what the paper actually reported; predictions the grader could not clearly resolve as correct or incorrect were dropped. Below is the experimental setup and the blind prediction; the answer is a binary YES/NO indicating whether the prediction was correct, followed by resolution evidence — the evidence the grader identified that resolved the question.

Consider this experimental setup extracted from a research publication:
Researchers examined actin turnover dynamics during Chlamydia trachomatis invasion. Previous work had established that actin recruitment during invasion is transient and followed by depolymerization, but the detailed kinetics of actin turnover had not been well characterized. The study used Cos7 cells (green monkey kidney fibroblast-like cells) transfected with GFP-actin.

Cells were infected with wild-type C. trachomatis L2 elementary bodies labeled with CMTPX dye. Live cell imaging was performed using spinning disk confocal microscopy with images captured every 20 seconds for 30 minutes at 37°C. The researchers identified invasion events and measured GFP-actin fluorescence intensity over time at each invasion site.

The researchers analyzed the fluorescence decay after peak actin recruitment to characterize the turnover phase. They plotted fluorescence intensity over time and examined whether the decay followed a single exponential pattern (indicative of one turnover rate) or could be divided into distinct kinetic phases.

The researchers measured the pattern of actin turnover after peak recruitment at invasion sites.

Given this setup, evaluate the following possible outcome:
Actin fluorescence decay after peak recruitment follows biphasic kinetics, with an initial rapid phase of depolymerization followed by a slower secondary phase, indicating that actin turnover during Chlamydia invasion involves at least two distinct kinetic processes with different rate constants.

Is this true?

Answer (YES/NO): YES